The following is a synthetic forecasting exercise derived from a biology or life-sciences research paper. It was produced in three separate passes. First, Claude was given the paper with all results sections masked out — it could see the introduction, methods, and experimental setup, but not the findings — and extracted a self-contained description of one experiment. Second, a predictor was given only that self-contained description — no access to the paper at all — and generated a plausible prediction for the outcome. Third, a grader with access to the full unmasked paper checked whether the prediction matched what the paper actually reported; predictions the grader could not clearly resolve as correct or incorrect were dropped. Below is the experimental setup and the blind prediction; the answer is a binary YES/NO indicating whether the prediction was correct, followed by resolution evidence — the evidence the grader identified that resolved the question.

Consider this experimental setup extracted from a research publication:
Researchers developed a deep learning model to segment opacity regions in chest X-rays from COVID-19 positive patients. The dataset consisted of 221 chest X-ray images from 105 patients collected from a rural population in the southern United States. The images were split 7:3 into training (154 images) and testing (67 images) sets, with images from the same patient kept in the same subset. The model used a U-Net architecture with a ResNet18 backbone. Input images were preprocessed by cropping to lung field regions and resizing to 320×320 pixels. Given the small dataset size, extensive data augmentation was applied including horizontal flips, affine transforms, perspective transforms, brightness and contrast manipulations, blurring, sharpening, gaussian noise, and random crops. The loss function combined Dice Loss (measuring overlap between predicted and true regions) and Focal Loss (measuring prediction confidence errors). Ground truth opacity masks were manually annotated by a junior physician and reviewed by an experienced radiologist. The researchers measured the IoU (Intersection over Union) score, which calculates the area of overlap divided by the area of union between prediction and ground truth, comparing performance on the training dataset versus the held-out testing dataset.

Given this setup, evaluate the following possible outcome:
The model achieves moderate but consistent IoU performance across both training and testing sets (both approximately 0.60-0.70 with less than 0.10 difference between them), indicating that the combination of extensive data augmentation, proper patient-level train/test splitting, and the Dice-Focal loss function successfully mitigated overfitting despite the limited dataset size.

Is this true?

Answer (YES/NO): NO